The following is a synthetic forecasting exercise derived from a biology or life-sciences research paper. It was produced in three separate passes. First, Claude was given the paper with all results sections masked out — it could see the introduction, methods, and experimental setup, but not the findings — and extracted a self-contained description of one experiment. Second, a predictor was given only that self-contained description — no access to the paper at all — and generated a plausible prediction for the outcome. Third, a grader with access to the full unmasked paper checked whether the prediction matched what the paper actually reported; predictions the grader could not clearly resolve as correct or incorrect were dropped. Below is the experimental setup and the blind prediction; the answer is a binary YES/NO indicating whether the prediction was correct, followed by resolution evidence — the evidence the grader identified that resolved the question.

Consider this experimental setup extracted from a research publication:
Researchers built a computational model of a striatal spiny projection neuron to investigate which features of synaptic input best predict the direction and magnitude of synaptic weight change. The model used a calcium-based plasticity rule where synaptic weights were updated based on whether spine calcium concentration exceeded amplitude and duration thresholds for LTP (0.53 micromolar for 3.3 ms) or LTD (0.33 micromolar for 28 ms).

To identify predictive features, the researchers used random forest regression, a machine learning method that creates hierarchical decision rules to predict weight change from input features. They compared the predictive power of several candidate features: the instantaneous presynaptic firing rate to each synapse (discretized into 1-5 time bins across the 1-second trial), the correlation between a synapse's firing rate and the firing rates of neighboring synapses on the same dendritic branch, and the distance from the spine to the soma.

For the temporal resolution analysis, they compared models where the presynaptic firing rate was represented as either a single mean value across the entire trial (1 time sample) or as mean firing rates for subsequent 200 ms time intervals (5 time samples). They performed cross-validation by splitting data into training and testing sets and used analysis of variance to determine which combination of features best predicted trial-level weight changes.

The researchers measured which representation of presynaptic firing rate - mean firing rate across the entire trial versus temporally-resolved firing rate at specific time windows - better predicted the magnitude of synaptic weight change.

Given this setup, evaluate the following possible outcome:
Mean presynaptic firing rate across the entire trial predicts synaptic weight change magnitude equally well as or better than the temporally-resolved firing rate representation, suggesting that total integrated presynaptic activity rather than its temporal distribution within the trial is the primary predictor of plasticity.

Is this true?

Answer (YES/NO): NO